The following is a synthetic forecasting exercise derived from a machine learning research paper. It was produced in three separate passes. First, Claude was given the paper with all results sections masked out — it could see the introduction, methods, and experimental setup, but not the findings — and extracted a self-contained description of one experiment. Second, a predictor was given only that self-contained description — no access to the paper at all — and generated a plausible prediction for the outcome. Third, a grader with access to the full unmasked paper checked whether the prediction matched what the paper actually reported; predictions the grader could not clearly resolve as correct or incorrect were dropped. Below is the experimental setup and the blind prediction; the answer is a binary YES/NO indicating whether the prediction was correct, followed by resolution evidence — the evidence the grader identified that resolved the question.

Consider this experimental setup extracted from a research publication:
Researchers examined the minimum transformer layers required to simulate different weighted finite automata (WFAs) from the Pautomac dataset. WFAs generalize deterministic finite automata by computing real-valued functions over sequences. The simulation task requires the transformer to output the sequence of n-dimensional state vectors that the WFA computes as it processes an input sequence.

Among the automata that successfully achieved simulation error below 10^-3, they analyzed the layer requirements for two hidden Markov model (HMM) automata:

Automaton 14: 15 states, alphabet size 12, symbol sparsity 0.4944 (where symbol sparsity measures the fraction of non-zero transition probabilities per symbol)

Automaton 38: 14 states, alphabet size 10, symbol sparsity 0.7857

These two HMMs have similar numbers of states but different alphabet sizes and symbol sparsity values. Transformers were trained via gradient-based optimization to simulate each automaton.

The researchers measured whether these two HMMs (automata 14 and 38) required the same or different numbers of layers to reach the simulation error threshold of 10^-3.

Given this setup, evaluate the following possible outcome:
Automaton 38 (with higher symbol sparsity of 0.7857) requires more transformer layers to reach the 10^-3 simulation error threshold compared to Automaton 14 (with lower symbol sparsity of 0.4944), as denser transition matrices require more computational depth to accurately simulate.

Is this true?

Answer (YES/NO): NO